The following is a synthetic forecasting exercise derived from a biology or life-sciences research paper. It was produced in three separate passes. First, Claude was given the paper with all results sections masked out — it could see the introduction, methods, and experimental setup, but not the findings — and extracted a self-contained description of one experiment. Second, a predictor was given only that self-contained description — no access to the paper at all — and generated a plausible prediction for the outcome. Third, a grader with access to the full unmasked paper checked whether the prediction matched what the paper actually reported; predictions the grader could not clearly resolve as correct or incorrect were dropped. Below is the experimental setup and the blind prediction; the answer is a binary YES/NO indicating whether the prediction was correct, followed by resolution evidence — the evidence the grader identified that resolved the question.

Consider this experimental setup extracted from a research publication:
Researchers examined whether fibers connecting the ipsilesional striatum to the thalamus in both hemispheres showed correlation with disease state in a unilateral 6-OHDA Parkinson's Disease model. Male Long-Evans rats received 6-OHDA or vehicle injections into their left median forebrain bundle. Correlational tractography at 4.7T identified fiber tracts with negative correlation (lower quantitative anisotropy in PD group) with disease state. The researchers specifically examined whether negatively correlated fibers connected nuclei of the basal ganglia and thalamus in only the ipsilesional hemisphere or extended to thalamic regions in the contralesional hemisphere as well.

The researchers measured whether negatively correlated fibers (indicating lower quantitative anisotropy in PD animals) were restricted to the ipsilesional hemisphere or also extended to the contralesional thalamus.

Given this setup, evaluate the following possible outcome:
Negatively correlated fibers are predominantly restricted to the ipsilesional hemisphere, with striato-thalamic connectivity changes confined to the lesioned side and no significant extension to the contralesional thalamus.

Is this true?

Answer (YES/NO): NO